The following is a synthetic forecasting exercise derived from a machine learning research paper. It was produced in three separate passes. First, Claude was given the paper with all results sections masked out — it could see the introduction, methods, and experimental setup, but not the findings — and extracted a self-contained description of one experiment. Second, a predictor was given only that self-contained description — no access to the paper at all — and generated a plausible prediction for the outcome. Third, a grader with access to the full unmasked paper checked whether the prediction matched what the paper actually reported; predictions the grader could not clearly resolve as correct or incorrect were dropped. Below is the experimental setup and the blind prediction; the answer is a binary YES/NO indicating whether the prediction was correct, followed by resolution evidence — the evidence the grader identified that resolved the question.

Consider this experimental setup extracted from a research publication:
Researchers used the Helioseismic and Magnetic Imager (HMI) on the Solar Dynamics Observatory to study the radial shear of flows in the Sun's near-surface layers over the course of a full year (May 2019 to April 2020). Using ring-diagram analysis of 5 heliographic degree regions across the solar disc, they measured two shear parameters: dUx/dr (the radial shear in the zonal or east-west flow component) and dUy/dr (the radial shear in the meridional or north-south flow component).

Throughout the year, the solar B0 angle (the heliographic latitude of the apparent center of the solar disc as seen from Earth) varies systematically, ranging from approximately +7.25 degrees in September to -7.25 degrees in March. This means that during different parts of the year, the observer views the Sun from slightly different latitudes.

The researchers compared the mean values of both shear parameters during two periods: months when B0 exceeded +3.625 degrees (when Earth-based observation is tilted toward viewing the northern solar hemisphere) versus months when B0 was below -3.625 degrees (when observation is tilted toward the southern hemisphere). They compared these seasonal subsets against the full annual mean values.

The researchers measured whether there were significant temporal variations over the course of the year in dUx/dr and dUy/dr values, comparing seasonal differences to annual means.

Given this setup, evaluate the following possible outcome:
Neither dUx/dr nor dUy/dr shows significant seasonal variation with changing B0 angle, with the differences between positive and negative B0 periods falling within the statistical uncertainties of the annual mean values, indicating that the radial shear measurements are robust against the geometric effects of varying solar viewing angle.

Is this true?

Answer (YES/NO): NO